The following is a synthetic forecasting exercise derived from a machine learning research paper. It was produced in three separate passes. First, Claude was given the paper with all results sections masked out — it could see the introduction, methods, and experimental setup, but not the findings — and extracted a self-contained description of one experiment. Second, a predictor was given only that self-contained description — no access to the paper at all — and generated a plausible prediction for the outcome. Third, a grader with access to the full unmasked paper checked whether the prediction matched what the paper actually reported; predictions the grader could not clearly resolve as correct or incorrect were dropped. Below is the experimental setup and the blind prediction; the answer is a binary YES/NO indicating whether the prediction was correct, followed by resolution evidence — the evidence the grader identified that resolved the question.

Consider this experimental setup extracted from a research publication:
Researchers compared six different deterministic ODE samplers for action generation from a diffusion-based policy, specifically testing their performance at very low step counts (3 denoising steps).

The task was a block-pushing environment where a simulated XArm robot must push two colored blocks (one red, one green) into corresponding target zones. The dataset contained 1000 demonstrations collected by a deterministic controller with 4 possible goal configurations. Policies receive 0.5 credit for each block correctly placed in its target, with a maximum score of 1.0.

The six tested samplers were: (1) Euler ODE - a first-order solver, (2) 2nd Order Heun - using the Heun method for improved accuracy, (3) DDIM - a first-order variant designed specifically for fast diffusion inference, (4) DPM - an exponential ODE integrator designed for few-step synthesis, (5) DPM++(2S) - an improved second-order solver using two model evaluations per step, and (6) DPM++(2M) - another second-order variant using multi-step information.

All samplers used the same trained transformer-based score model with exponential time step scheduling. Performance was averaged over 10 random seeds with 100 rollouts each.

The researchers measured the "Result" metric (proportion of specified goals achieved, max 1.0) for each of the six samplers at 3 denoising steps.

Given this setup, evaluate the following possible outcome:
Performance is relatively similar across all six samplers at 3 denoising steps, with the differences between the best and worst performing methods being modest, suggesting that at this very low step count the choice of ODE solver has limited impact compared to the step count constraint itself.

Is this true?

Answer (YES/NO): YES